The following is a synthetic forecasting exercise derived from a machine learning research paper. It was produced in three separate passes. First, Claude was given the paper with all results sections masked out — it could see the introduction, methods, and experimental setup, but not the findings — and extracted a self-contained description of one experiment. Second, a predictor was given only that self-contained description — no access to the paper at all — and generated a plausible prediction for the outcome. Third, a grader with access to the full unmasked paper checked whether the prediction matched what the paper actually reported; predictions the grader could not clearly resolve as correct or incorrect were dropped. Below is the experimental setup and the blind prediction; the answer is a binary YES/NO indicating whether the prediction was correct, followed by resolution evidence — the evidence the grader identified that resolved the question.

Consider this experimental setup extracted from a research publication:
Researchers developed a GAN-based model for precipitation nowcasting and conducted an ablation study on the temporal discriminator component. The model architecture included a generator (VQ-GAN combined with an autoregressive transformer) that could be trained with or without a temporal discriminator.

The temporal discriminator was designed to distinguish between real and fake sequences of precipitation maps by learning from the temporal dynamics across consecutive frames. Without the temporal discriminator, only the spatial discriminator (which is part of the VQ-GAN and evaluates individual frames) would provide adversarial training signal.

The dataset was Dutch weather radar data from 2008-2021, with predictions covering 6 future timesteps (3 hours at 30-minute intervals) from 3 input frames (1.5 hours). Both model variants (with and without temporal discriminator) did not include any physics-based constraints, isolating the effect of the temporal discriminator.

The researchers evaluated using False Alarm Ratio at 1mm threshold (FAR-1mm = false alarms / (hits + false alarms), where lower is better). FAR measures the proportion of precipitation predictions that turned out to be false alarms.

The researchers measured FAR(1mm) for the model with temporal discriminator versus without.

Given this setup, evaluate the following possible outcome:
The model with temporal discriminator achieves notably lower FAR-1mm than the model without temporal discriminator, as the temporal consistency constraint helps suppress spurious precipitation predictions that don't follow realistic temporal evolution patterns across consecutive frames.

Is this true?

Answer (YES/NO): NO